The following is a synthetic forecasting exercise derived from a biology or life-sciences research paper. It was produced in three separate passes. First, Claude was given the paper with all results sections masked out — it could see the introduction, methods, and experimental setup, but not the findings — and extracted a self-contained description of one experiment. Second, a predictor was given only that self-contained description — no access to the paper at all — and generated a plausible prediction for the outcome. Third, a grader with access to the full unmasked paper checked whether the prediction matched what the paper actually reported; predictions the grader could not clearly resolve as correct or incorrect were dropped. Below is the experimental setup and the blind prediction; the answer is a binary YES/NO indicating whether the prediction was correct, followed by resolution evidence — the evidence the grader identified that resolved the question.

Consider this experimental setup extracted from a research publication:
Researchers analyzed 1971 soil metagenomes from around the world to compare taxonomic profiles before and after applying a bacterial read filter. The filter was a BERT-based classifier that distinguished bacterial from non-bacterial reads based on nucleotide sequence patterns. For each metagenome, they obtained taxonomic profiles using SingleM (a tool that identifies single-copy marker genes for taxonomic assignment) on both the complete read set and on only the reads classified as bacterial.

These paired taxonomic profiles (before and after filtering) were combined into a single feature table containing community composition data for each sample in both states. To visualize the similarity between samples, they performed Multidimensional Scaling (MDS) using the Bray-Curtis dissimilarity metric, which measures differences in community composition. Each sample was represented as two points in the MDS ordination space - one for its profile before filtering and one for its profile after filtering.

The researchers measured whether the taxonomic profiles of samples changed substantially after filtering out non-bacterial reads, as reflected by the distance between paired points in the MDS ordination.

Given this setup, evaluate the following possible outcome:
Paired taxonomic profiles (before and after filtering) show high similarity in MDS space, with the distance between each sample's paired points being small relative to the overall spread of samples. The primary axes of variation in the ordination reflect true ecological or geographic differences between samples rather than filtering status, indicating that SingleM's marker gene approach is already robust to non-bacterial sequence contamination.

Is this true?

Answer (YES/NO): YES